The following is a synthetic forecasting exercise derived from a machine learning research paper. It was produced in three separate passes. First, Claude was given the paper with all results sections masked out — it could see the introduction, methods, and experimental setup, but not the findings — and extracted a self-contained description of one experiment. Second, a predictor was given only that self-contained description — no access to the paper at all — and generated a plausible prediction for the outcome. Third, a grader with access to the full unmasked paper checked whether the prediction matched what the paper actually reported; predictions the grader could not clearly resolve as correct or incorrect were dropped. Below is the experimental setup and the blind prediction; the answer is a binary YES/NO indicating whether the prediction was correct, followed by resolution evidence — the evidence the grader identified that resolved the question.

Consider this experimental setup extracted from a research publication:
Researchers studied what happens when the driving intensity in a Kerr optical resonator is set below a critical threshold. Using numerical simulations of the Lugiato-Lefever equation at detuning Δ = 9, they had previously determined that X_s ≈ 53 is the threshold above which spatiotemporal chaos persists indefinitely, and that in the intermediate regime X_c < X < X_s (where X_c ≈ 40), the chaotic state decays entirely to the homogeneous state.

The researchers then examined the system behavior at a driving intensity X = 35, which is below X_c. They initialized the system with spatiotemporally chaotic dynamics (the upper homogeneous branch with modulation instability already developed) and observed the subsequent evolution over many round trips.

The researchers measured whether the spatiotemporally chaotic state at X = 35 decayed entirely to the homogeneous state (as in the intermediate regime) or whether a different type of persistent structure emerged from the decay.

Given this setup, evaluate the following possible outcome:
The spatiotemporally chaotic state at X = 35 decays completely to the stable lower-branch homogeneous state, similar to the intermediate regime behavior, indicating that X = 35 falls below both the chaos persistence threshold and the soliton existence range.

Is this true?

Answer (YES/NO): NO